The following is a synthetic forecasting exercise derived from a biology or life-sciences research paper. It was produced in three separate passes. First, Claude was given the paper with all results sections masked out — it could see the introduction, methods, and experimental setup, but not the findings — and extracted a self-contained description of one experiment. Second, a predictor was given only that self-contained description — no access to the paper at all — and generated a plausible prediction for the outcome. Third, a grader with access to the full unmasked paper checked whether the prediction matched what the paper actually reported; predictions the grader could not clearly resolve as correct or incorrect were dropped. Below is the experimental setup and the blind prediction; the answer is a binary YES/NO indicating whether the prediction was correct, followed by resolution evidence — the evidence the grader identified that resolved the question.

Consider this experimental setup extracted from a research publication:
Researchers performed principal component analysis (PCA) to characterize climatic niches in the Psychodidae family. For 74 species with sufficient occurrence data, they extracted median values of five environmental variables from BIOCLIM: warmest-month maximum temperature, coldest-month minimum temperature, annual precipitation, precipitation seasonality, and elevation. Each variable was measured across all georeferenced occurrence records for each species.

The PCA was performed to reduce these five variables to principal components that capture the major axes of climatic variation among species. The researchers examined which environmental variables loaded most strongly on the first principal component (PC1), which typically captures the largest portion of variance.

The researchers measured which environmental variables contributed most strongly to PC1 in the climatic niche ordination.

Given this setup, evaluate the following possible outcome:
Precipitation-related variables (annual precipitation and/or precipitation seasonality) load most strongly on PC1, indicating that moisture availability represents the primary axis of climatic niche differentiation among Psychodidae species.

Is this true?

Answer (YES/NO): NO